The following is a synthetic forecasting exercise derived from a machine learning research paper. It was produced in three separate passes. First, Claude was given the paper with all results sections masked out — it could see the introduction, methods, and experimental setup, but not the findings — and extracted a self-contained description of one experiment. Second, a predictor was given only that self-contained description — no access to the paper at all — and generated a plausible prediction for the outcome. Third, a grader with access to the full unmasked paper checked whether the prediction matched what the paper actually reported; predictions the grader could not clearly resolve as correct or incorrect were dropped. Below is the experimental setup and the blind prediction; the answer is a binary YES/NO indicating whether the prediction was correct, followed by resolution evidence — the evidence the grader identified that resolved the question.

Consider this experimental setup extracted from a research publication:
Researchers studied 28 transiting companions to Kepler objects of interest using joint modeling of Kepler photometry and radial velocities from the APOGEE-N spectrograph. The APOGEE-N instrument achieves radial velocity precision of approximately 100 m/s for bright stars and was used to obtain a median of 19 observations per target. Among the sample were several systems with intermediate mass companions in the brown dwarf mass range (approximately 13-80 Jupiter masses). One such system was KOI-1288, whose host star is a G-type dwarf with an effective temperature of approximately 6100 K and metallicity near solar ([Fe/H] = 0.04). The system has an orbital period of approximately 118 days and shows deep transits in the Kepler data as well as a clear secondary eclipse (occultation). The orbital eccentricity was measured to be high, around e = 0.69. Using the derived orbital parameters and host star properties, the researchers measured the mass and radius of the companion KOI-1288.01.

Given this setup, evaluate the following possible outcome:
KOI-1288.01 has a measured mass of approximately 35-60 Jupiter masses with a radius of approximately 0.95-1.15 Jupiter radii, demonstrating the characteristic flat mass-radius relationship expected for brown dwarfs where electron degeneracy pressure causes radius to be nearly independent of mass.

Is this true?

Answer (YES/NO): NO